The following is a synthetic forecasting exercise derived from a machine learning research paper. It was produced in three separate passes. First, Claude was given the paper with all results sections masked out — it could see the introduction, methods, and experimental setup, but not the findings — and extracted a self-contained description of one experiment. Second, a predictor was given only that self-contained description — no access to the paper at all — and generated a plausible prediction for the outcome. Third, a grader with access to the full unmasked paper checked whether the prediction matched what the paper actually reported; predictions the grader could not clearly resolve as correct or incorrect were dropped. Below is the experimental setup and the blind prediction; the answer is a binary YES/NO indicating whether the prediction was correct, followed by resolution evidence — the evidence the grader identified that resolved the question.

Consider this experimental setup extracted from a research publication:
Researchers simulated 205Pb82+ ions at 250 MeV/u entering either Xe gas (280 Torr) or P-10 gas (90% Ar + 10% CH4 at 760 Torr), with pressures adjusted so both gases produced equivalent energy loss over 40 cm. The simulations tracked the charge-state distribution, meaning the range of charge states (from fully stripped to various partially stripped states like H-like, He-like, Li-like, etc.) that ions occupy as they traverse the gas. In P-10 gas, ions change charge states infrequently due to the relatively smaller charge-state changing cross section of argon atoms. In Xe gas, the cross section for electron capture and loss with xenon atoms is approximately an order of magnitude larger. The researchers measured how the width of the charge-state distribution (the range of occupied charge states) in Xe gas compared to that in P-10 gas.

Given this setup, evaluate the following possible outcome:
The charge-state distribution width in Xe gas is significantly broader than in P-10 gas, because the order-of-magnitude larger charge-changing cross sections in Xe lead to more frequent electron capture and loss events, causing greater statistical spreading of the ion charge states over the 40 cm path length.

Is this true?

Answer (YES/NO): YES